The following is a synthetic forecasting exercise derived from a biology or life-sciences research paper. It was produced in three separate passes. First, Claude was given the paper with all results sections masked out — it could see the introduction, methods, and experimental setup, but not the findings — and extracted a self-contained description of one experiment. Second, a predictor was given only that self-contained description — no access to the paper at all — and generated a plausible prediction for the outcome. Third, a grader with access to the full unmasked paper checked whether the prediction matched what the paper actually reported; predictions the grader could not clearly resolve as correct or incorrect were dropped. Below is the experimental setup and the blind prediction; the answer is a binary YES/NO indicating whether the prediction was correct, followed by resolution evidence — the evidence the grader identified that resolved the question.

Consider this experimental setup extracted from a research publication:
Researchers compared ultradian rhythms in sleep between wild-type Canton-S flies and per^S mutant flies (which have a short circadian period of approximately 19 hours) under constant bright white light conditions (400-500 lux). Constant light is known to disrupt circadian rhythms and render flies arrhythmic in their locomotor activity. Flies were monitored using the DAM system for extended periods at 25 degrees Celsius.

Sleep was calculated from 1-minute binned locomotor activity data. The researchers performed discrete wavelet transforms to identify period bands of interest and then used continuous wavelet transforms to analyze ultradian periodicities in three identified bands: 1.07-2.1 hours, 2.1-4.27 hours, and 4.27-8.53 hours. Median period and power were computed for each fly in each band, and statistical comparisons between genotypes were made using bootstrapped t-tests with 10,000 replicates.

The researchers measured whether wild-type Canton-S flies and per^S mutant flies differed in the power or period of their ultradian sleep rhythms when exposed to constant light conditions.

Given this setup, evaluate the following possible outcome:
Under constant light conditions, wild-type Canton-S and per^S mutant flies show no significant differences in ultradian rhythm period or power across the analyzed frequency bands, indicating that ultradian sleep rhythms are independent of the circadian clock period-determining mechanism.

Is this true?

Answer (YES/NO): NO